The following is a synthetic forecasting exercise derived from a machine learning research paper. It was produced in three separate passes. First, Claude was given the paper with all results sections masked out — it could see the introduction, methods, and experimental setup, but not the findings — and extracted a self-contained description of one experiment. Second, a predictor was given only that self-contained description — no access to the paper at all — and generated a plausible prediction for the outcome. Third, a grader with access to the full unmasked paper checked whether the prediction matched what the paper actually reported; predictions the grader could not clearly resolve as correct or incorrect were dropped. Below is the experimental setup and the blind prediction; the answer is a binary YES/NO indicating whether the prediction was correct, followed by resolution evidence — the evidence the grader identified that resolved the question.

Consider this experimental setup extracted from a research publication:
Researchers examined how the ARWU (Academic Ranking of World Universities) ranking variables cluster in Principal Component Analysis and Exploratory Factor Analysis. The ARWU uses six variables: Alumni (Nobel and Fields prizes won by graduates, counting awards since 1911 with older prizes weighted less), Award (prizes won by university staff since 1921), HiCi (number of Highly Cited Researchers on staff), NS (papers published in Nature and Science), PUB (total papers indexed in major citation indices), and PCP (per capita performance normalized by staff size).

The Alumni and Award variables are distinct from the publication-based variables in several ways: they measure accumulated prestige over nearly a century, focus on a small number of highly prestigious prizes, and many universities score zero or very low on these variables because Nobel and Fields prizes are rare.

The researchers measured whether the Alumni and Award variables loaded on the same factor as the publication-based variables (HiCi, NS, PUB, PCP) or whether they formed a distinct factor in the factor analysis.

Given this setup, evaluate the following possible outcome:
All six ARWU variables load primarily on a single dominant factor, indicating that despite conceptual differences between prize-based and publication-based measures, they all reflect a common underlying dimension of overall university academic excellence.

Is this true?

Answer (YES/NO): NO